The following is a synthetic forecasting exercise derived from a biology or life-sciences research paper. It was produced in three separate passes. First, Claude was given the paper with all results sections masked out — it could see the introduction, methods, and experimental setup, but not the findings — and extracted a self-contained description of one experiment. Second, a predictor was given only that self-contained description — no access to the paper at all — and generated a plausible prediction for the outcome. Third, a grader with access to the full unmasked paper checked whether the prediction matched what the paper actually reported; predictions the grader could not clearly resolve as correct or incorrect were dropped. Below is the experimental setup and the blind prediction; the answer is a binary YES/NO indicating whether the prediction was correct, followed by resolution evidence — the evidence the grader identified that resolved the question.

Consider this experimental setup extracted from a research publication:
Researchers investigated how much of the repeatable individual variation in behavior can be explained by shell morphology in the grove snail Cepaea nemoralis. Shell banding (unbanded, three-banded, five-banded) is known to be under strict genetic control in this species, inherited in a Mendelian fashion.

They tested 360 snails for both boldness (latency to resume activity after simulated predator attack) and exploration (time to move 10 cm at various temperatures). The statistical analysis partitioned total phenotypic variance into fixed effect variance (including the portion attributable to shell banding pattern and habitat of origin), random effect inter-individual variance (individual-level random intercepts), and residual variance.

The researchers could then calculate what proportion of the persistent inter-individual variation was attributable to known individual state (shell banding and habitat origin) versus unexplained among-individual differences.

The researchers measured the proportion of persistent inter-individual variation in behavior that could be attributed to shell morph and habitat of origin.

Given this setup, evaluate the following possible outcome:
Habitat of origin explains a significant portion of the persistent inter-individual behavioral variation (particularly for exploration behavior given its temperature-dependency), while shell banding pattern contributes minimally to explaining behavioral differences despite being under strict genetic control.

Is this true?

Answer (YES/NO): NO